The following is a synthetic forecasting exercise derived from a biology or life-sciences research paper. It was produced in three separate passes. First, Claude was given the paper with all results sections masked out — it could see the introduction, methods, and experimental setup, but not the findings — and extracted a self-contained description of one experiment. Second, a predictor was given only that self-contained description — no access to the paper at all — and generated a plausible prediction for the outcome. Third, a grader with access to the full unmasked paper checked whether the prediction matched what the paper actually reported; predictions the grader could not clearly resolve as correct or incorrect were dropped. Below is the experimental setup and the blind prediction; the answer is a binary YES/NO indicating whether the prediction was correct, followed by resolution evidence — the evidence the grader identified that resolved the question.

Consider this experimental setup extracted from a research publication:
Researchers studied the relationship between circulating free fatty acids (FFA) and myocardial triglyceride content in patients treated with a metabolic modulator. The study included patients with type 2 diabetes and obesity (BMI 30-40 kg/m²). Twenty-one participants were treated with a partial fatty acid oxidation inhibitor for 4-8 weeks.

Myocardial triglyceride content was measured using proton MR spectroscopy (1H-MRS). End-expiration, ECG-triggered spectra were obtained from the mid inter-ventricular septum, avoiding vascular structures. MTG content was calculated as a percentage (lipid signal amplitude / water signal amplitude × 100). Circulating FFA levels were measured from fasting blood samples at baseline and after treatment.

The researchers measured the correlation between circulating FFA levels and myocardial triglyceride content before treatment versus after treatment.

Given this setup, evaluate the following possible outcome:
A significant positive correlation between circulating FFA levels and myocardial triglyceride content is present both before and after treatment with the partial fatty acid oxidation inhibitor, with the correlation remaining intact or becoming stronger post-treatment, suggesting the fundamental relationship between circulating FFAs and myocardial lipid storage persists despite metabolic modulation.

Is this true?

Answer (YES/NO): YES